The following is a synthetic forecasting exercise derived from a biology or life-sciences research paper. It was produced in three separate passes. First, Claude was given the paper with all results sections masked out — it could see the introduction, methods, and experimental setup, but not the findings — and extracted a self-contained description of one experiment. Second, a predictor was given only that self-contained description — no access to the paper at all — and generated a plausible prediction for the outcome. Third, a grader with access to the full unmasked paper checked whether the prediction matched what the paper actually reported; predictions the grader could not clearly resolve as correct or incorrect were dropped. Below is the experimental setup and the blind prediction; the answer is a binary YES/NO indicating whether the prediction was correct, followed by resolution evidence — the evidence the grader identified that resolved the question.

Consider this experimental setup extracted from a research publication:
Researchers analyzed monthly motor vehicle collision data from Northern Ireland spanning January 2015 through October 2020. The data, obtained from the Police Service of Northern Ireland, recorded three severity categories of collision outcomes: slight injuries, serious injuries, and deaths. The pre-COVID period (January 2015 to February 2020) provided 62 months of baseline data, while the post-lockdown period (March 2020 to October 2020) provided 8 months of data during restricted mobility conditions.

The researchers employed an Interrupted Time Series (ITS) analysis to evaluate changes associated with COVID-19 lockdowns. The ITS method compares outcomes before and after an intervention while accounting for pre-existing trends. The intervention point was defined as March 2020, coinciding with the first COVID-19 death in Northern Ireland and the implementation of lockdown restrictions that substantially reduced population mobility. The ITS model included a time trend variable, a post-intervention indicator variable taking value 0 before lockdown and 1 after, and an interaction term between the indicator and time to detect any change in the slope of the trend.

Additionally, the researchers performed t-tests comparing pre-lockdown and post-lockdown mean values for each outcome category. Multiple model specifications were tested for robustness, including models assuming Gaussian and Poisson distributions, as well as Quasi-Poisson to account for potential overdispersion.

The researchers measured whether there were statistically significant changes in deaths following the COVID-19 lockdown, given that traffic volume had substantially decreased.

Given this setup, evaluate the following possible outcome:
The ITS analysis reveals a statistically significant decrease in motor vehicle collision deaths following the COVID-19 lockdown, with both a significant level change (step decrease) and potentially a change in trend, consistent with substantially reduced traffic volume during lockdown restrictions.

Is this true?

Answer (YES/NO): NO